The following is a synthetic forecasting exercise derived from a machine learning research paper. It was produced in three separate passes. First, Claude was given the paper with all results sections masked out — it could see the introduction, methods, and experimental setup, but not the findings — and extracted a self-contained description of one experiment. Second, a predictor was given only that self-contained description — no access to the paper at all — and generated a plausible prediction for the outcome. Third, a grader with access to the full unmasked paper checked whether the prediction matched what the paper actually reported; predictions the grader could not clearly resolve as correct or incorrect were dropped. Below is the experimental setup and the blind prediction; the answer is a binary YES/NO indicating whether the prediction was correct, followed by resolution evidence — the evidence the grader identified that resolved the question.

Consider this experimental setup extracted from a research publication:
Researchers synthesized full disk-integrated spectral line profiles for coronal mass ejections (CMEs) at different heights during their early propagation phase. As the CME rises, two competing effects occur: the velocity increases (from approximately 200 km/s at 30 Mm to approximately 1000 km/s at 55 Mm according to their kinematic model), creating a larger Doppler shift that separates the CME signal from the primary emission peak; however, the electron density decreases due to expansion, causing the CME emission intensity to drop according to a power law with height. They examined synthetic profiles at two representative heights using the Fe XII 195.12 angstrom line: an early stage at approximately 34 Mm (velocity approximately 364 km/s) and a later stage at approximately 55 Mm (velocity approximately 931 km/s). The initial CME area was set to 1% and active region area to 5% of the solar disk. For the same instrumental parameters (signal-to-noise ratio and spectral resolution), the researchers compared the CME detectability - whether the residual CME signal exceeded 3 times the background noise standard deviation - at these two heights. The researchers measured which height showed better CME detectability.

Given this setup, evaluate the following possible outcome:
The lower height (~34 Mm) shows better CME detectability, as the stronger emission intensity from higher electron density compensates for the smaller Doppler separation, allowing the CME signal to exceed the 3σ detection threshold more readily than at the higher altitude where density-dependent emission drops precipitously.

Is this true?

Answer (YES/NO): NO